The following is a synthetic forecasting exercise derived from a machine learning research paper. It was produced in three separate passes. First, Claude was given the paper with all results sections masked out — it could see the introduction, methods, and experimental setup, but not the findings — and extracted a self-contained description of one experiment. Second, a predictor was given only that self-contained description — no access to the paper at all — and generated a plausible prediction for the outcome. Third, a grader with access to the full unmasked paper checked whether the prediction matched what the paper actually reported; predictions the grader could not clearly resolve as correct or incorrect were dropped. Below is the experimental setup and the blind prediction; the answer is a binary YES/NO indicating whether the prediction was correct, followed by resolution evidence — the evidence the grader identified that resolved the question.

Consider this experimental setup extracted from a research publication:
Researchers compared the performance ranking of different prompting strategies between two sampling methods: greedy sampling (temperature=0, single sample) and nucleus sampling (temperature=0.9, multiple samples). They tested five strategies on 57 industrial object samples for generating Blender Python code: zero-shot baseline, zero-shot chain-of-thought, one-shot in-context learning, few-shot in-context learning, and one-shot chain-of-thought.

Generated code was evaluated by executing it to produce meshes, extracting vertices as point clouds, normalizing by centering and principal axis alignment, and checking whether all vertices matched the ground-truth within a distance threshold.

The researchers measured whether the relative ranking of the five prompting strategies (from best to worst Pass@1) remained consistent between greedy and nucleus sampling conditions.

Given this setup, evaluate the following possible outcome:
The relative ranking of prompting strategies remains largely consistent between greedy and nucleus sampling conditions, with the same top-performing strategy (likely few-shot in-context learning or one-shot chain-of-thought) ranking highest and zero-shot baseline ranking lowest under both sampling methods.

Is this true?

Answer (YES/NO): NO